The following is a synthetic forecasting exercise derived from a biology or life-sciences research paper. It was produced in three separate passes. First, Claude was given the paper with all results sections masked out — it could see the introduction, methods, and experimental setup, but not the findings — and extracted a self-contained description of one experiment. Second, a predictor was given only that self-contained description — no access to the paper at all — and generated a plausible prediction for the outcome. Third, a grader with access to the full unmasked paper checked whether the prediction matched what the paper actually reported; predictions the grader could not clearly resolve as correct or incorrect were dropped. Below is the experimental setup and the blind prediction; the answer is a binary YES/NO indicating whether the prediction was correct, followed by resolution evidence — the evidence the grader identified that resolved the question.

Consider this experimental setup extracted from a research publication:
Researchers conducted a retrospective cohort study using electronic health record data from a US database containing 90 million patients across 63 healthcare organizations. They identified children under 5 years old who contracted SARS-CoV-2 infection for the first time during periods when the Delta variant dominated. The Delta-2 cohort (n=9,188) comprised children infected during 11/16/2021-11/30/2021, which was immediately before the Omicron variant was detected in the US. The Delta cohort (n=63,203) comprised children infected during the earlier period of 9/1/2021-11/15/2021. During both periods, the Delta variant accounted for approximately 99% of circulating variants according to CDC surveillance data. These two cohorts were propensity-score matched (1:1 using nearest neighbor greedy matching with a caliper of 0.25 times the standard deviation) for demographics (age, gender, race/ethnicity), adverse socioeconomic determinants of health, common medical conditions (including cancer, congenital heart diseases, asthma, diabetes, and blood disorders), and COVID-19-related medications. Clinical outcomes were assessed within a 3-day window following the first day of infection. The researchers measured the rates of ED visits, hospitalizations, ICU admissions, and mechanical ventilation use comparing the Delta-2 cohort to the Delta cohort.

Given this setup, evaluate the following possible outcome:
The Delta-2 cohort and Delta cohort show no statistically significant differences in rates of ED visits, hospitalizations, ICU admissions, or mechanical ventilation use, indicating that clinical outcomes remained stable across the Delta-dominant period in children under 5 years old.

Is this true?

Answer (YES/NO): YES